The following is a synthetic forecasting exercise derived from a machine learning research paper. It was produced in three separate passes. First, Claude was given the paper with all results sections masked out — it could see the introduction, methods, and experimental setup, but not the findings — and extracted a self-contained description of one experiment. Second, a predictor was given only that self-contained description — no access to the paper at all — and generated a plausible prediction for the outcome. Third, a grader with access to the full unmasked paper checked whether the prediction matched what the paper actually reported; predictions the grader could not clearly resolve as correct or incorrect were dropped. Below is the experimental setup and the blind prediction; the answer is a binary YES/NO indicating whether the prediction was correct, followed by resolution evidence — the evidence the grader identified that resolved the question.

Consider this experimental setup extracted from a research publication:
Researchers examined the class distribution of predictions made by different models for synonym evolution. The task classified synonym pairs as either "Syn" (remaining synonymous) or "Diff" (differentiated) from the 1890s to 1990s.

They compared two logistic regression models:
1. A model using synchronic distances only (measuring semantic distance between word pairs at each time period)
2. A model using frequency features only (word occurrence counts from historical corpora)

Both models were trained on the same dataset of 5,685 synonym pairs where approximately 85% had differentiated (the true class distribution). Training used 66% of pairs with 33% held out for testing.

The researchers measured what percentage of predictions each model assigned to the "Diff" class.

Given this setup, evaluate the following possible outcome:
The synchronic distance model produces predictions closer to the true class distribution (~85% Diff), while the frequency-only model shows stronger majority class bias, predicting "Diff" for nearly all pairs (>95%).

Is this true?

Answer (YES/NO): NO